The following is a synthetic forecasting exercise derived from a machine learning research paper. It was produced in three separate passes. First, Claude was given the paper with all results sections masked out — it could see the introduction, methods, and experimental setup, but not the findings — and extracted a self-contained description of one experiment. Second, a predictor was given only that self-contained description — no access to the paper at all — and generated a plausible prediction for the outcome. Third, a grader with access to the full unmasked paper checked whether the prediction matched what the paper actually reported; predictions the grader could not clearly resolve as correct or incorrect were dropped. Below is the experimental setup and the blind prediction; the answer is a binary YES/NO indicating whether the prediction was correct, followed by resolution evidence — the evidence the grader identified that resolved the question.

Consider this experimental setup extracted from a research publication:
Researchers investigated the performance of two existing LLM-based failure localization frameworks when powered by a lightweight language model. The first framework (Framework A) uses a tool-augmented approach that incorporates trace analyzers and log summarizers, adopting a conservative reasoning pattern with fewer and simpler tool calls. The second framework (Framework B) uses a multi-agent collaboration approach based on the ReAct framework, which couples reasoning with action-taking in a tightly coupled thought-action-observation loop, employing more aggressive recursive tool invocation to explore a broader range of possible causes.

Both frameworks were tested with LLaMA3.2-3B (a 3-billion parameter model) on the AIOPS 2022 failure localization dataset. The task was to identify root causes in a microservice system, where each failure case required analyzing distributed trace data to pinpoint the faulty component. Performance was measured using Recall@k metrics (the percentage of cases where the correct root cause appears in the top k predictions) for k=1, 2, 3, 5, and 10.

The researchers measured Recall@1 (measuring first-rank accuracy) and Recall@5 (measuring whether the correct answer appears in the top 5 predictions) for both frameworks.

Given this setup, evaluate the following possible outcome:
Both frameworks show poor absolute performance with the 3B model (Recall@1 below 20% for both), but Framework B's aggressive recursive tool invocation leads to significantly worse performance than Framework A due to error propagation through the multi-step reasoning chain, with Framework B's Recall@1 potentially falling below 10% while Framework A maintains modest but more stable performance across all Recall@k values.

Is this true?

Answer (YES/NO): NO